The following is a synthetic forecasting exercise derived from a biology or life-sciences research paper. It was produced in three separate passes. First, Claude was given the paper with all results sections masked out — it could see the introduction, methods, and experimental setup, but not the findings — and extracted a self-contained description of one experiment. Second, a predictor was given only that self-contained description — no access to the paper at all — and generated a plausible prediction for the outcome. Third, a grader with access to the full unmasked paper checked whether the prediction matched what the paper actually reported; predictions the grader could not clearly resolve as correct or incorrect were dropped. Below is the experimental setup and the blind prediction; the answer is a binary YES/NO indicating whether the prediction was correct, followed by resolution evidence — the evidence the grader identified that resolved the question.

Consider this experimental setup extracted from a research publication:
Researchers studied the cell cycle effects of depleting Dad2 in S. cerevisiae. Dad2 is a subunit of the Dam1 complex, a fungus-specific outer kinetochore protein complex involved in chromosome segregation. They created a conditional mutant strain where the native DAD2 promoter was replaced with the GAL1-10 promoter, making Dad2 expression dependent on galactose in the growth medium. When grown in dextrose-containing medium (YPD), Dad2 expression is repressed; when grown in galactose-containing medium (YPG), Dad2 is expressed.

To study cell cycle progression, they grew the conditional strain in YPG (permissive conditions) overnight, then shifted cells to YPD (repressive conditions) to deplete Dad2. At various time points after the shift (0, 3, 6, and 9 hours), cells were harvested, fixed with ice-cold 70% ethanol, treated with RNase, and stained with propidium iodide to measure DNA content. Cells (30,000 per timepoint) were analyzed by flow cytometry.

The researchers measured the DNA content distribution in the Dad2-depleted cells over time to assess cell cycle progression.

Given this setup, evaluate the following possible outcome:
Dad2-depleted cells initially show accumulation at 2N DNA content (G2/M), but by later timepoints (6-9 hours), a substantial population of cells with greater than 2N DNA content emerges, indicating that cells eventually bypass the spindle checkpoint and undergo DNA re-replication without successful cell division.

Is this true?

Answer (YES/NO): NO